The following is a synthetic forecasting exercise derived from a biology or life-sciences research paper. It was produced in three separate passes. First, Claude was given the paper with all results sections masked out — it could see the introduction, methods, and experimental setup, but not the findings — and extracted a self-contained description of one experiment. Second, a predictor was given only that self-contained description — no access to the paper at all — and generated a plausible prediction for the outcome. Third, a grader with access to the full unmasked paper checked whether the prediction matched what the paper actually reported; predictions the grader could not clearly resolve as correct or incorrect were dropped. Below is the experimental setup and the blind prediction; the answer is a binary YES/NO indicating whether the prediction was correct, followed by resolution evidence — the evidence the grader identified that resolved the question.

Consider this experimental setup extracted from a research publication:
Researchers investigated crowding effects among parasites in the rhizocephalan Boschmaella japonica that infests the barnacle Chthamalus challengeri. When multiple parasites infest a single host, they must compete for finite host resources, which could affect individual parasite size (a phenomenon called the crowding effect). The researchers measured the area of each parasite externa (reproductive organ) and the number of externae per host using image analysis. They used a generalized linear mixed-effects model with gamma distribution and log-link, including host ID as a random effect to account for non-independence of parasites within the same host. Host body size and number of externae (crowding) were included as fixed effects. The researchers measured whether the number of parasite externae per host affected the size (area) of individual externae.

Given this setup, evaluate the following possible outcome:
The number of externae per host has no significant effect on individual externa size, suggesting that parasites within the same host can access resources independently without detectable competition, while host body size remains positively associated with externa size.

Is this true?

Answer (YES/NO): NO